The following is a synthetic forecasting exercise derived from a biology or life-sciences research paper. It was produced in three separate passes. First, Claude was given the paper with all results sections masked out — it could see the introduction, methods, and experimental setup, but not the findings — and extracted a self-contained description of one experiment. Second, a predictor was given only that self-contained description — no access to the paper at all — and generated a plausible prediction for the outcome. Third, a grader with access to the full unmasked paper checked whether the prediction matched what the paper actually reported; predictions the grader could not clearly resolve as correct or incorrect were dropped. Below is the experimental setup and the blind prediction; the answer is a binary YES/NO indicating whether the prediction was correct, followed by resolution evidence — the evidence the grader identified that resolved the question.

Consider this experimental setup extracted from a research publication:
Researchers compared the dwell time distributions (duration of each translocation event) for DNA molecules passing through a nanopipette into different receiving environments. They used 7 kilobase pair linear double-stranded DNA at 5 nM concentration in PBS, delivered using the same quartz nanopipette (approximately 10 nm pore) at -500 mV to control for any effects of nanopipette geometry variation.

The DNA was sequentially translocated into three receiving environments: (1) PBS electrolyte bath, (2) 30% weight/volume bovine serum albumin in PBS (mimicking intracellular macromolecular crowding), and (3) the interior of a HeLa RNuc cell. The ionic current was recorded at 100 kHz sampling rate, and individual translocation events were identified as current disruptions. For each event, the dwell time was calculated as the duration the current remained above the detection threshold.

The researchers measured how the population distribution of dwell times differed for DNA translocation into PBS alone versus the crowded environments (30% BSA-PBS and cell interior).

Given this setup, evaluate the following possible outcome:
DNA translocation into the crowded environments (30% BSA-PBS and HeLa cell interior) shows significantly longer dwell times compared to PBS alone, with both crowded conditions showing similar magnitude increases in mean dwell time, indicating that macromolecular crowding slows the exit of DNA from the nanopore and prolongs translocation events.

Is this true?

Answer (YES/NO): YES